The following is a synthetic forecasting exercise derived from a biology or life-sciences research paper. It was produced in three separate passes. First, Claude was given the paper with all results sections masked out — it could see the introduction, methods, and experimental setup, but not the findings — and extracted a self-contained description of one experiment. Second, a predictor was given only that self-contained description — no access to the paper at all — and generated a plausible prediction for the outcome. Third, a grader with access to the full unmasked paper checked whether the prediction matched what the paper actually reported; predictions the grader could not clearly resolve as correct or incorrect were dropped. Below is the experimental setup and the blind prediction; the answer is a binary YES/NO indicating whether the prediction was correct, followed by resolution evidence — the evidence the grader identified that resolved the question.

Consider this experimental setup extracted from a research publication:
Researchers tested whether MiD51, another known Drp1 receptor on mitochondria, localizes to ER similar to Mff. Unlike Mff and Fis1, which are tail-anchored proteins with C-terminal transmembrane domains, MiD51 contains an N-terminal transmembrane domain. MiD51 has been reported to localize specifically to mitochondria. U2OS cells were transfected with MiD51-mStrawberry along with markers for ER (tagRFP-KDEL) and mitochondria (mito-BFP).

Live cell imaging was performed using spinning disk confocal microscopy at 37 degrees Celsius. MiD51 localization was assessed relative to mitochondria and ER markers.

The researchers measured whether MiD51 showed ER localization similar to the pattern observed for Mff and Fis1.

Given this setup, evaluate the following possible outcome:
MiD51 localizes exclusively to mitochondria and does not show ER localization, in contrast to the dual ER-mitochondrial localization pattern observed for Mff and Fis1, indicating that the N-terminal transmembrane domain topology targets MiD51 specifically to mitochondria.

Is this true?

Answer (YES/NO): YES